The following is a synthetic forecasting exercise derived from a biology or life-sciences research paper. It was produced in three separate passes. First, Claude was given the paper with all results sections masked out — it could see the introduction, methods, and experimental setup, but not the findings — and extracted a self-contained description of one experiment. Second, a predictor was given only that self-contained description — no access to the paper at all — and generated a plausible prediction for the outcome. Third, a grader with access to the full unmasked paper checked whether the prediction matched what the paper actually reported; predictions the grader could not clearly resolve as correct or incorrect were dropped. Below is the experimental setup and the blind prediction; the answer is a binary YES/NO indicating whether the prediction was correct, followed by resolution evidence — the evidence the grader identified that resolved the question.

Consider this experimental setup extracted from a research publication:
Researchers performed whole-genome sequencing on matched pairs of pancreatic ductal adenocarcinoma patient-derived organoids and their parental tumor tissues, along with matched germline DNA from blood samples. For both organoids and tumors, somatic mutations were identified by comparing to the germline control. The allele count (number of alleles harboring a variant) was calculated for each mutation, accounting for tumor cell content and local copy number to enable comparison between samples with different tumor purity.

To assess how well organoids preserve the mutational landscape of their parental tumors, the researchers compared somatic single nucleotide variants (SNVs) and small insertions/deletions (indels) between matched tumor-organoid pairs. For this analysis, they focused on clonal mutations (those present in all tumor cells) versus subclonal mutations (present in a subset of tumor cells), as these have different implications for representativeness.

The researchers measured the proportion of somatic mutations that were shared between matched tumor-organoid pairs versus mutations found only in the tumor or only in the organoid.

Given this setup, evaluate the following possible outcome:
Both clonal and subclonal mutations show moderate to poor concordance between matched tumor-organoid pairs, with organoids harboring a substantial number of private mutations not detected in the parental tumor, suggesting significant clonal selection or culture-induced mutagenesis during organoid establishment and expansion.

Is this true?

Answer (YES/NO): NO